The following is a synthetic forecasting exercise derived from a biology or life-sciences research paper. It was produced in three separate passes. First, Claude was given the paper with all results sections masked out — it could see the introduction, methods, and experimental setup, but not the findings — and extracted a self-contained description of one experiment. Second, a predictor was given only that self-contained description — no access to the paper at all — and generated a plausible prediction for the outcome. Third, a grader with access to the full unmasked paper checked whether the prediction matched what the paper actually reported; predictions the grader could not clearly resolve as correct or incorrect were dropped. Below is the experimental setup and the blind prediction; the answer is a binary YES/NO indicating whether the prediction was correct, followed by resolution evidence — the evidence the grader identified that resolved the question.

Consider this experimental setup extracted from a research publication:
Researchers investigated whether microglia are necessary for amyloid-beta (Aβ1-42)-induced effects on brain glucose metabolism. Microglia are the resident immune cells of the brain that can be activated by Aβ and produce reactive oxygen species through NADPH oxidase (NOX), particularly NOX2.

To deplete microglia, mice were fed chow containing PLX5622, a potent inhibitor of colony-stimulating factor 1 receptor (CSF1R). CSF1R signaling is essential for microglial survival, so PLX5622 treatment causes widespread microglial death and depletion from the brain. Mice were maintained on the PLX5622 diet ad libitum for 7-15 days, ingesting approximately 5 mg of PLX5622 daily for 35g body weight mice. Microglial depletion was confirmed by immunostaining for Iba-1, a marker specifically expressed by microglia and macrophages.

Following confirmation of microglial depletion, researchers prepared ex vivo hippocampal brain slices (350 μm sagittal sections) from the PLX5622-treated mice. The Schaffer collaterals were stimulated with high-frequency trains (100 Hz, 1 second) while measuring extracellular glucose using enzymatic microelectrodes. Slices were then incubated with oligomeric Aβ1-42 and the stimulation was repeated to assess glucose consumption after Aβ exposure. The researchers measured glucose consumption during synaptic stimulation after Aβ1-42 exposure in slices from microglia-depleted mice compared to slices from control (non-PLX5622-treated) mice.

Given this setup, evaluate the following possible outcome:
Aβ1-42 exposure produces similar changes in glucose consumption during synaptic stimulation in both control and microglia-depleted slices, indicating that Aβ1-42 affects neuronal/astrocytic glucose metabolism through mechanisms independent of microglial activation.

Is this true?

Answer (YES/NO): YES